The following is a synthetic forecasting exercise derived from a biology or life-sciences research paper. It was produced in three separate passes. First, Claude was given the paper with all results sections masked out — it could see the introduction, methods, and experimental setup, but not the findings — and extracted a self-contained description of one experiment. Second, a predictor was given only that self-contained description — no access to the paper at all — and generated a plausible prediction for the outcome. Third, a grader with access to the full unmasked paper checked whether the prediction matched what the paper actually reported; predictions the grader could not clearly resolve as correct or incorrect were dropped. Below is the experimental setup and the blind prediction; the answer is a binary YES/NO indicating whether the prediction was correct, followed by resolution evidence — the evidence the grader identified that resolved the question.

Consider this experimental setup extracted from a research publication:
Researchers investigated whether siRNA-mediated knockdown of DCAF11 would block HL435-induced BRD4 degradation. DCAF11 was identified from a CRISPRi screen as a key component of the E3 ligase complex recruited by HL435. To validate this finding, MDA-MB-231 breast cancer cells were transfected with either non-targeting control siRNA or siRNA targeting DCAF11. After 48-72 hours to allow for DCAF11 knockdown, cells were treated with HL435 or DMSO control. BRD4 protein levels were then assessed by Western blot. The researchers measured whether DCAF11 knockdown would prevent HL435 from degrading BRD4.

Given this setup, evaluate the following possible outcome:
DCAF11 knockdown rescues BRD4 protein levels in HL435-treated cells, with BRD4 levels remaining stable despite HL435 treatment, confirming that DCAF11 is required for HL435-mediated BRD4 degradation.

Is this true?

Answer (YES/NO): YES